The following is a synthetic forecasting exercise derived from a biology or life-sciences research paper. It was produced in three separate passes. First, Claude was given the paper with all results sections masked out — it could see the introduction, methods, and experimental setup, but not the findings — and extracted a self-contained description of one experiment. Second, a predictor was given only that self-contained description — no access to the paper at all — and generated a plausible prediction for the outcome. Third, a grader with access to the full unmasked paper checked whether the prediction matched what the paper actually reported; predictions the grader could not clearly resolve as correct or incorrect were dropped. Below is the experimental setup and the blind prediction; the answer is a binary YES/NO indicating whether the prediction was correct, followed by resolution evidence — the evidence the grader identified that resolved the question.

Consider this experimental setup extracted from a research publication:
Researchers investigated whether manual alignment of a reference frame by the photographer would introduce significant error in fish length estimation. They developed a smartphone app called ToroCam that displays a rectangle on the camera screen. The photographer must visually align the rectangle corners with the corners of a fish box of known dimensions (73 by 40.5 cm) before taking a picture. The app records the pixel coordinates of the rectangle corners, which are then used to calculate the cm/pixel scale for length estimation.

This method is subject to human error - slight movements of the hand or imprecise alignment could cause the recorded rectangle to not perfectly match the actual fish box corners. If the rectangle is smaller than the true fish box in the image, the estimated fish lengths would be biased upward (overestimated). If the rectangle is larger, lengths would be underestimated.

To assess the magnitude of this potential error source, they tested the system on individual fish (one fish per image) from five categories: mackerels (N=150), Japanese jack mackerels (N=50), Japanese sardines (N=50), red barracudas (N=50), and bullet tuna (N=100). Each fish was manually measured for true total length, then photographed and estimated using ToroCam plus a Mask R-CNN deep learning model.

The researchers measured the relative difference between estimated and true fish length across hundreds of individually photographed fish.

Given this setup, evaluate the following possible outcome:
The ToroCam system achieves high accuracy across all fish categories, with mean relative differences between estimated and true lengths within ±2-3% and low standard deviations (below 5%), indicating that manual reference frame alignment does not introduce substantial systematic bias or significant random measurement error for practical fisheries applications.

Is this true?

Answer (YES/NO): YES